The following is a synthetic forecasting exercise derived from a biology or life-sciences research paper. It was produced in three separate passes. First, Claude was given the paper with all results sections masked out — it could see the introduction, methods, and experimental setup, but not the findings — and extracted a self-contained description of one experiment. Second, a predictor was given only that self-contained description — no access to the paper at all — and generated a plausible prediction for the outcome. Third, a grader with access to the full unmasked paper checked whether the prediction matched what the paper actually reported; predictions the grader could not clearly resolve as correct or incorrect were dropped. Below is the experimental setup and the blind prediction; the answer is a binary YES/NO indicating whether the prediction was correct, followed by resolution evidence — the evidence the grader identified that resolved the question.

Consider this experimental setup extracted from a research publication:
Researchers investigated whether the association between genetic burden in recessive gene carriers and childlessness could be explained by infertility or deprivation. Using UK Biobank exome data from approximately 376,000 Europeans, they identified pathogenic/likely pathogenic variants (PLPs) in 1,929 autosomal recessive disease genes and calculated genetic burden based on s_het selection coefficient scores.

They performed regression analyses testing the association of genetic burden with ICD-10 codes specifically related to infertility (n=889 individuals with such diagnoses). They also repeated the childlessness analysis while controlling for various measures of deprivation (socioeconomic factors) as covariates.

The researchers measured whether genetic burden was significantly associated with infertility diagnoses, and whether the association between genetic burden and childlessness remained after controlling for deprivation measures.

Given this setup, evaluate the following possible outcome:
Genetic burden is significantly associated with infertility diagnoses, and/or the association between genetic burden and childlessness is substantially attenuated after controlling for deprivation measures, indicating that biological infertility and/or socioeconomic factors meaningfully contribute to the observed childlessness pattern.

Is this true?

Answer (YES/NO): NO